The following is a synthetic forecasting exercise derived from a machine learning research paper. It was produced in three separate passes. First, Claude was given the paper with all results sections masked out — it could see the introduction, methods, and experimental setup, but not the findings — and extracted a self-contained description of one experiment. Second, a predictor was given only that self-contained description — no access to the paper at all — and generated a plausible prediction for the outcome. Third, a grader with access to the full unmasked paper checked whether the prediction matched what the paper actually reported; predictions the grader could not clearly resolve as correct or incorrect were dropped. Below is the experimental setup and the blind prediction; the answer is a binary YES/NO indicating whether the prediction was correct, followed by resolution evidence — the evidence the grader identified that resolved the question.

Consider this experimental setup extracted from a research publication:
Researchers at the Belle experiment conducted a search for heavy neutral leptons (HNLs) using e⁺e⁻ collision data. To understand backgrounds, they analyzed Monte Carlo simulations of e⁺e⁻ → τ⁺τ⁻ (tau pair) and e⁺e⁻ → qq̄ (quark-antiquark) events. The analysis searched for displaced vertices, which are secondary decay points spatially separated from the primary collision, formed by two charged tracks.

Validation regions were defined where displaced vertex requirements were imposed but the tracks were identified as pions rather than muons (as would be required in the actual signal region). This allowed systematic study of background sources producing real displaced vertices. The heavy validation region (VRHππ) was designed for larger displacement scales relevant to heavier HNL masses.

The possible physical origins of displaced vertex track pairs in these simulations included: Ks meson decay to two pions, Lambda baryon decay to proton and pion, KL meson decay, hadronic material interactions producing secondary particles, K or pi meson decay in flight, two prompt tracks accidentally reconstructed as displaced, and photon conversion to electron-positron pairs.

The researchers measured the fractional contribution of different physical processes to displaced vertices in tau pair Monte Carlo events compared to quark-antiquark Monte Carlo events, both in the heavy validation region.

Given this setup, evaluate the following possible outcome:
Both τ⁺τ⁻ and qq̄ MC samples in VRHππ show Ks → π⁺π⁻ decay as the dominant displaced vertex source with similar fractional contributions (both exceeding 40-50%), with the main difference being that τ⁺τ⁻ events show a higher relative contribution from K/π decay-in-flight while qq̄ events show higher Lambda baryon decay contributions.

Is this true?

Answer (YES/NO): NO